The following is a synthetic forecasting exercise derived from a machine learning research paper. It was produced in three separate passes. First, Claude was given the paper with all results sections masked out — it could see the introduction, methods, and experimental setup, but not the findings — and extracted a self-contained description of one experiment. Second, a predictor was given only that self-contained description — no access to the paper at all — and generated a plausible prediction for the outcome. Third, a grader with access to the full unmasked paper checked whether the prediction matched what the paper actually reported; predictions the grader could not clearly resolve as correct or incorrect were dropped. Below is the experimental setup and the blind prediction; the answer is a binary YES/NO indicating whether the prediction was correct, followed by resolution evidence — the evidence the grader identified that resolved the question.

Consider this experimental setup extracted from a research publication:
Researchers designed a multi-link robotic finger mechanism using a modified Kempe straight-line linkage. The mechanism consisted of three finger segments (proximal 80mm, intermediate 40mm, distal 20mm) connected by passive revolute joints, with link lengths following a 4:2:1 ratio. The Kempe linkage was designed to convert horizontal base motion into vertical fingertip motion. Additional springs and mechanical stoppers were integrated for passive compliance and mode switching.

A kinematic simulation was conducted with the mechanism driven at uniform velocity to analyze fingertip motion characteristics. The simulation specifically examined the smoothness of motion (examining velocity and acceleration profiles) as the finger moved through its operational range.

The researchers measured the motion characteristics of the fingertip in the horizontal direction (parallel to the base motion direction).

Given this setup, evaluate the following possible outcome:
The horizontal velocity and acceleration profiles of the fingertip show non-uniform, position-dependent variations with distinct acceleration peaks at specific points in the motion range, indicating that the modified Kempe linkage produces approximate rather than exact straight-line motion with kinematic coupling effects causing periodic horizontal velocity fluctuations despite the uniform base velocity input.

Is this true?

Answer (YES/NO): NO